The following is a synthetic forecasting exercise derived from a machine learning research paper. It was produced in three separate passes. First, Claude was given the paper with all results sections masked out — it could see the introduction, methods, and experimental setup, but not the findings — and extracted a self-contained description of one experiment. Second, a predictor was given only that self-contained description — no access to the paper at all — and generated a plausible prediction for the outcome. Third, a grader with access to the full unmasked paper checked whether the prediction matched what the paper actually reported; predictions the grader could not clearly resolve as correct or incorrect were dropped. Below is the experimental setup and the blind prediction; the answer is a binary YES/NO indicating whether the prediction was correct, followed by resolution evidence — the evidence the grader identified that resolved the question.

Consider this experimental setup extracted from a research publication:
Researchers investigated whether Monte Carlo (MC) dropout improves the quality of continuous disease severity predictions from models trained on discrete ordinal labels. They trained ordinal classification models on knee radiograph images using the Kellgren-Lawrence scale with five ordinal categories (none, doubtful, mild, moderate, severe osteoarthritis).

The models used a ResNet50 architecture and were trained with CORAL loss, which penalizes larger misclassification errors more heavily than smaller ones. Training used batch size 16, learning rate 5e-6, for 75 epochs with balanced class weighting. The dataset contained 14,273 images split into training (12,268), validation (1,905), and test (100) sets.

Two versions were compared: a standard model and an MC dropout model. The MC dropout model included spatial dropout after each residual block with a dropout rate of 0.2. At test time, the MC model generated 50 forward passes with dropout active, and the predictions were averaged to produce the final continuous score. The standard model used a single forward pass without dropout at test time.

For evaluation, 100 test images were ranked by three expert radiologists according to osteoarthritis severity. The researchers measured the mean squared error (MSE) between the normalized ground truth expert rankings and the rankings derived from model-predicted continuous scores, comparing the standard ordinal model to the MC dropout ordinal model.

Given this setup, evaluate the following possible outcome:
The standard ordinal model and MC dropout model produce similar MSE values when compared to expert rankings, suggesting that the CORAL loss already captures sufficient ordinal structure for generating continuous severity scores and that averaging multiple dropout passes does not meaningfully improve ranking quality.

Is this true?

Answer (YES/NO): NO